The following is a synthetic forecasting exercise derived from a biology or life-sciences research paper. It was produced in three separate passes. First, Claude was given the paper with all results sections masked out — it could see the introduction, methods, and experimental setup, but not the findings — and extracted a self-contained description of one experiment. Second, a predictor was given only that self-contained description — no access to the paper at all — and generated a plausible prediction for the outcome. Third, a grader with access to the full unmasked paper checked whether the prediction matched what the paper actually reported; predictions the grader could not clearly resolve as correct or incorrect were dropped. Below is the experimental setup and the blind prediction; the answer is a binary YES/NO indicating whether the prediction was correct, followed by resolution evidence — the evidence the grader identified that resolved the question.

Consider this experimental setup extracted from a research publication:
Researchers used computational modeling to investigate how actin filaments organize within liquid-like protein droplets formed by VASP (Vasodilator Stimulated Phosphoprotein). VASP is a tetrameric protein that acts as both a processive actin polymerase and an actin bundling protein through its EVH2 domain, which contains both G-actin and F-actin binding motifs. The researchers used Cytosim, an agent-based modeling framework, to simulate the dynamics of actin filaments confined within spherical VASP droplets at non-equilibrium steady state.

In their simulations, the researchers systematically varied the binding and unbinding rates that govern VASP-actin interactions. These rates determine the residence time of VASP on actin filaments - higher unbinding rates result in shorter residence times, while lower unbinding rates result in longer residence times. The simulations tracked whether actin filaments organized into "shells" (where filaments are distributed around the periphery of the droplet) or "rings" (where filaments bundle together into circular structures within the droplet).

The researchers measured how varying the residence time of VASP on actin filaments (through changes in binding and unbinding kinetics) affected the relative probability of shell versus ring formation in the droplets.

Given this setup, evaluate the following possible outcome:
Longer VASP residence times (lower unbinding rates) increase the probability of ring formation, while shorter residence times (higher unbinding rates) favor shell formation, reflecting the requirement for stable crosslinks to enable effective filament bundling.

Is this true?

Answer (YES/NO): NO